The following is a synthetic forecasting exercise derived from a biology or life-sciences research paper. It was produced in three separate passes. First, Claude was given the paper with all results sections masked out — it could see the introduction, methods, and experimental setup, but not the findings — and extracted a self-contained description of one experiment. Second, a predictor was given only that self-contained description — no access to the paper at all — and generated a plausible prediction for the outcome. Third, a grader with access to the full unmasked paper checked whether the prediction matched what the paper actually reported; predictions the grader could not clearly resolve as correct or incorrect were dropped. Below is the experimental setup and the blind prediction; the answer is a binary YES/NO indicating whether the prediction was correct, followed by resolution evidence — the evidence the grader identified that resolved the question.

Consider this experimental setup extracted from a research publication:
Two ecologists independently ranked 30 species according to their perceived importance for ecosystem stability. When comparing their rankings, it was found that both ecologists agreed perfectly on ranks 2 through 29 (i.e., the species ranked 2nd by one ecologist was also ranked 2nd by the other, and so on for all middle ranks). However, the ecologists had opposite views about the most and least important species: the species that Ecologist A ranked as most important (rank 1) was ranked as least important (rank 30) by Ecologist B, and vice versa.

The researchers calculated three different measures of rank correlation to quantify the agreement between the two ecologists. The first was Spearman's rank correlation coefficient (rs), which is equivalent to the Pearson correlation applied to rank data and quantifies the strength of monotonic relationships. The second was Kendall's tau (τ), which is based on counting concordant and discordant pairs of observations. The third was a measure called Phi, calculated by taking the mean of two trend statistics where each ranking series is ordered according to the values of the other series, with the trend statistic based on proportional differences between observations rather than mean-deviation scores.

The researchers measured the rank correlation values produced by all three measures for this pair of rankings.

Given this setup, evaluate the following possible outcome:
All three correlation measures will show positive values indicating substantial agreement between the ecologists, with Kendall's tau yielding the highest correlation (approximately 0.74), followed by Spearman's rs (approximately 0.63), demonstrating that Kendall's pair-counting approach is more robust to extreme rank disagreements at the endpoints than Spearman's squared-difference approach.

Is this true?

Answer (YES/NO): NO